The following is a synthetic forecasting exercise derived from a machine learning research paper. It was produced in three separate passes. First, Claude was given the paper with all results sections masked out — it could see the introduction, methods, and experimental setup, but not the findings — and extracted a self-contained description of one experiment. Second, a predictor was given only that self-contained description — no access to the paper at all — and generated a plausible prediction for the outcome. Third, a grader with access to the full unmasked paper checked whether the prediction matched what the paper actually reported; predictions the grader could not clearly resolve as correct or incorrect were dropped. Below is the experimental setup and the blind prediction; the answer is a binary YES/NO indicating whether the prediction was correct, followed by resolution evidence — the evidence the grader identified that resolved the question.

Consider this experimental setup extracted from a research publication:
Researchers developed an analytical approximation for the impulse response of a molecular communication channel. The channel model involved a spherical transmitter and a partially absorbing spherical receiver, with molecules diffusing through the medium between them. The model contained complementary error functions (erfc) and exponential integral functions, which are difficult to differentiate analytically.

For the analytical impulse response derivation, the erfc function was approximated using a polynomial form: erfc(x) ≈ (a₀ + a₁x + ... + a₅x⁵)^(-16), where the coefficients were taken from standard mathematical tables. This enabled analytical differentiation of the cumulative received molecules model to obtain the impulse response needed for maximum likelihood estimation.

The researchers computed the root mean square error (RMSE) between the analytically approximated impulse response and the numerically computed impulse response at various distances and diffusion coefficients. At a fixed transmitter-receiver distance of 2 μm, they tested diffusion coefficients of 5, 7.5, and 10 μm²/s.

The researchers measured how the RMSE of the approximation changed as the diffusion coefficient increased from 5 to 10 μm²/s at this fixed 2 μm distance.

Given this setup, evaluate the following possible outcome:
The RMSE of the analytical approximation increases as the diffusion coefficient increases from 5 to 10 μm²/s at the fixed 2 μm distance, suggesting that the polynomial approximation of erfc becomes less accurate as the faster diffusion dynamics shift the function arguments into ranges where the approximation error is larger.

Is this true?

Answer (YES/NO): YES